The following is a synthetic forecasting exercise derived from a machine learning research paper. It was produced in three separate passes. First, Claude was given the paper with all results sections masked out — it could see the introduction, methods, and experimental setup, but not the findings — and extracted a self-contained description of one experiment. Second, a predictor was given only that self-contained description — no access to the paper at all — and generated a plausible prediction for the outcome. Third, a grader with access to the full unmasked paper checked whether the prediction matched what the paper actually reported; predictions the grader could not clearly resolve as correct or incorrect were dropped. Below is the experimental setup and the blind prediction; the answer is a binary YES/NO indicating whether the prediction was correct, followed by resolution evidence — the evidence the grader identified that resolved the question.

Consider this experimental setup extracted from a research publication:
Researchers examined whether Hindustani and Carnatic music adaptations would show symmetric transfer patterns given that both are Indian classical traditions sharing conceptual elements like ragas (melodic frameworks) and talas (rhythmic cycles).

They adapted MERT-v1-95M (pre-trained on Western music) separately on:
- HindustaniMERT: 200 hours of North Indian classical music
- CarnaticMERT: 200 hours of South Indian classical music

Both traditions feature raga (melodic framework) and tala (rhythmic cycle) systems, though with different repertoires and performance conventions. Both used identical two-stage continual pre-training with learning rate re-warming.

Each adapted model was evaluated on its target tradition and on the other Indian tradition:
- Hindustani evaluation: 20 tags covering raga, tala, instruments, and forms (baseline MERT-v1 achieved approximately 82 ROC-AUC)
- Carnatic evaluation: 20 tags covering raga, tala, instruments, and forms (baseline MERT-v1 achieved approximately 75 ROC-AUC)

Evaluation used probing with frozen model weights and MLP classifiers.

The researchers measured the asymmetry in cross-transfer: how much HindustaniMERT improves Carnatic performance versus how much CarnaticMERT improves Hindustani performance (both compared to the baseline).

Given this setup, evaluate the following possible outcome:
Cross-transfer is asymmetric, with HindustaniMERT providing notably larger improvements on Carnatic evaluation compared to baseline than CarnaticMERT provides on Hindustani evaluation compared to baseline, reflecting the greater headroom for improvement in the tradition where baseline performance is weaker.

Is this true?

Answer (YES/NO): NO